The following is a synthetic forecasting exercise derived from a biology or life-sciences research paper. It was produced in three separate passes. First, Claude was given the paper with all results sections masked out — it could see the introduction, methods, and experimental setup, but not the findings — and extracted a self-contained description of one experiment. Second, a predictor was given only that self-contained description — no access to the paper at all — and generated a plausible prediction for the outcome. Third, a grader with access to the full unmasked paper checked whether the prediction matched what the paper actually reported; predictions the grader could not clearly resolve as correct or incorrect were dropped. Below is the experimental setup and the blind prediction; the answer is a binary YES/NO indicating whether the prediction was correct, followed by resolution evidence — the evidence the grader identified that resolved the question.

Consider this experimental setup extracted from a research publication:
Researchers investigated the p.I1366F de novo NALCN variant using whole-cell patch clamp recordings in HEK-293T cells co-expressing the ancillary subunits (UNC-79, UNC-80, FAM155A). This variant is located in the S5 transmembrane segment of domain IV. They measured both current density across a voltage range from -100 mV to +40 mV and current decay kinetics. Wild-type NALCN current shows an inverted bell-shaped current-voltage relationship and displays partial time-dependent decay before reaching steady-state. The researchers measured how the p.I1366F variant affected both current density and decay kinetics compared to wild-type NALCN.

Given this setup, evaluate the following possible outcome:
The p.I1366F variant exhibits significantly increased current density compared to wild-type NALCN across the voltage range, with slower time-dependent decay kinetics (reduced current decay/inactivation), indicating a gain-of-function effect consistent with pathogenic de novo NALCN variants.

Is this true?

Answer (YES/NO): NO